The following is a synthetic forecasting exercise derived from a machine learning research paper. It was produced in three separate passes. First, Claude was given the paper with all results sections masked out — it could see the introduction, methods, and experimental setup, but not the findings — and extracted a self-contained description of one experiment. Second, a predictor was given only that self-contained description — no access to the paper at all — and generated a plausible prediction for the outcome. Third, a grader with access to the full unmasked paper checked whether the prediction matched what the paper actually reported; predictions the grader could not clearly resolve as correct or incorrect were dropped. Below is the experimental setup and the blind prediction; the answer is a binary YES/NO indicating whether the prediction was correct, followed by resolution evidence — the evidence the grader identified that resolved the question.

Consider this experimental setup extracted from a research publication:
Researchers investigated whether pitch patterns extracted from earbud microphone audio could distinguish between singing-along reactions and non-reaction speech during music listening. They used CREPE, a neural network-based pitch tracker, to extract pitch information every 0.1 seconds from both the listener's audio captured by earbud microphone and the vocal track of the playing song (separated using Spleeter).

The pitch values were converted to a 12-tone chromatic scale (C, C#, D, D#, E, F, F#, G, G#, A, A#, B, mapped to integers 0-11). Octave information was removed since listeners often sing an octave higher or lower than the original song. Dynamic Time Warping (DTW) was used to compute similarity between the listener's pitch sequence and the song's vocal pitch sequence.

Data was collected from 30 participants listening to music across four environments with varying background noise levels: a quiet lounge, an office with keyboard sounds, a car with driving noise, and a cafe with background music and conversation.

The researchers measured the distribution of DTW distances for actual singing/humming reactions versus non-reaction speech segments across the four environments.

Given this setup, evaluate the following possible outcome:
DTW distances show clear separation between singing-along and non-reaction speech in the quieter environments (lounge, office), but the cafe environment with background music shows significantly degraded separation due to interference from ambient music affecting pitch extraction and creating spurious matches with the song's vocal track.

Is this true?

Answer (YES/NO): NO